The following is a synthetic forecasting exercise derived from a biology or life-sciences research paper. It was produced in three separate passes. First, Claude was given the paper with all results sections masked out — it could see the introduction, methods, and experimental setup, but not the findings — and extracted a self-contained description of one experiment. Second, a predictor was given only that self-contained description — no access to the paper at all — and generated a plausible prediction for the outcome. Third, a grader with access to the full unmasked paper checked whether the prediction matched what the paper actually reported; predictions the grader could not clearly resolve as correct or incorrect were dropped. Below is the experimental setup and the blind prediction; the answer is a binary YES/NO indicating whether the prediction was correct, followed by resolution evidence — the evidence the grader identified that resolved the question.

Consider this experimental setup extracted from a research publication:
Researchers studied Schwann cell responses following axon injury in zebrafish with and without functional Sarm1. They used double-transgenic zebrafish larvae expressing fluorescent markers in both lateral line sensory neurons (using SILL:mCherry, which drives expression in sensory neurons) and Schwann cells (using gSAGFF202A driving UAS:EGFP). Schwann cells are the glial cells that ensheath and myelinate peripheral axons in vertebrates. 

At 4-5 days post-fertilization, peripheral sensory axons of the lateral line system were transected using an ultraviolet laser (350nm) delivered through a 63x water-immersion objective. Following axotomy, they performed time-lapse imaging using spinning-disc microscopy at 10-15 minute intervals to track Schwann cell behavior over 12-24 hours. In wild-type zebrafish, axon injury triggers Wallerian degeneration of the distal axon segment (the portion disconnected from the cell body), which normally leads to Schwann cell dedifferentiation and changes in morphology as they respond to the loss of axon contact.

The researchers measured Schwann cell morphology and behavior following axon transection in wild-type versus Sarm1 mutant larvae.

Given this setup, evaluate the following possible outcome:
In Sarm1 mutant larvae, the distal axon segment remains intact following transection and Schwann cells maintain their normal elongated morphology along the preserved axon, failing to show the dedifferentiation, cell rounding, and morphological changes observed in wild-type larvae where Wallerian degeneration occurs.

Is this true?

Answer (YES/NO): YES